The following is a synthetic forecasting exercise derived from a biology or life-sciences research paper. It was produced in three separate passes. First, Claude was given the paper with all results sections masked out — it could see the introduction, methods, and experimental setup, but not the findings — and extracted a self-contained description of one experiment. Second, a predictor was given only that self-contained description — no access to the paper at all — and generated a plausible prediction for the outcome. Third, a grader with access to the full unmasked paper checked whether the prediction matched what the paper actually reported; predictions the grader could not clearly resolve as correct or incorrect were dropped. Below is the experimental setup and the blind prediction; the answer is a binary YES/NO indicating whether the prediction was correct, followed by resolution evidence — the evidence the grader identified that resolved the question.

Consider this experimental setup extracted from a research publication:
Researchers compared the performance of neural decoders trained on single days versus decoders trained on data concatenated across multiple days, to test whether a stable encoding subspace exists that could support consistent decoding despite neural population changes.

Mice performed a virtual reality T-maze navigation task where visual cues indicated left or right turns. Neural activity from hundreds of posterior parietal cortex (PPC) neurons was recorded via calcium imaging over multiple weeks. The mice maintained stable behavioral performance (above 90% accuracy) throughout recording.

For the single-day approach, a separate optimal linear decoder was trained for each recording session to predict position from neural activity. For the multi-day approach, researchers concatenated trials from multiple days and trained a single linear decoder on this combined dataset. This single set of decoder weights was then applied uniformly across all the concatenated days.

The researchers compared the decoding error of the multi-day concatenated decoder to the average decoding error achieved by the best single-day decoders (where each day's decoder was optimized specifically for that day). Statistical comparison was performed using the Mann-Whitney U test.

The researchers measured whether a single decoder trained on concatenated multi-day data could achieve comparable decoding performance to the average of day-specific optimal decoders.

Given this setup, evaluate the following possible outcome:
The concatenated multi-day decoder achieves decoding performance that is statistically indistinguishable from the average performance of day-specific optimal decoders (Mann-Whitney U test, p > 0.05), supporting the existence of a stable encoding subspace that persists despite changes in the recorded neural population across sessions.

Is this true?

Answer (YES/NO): NO